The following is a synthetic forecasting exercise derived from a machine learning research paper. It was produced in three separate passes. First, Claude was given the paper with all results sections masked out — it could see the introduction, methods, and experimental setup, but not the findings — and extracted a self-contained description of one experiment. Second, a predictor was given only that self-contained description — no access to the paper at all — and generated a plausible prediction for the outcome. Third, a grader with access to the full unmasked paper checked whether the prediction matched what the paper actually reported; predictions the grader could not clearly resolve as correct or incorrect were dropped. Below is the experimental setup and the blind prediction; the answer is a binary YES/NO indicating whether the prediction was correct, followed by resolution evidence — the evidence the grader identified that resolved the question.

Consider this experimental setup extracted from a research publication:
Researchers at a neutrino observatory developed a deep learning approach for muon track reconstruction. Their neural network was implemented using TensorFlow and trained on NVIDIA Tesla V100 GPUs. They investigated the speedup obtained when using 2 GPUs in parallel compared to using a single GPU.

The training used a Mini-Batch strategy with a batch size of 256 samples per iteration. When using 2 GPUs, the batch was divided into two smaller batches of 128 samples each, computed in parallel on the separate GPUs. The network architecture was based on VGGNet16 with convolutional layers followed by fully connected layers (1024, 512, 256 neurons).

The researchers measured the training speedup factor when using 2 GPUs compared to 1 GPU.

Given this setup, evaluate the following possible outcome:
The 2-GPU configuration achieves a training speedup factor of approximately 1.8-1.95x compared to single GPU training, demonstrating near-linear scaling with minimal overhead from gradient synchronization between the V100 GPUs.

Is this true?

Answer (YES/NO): NO